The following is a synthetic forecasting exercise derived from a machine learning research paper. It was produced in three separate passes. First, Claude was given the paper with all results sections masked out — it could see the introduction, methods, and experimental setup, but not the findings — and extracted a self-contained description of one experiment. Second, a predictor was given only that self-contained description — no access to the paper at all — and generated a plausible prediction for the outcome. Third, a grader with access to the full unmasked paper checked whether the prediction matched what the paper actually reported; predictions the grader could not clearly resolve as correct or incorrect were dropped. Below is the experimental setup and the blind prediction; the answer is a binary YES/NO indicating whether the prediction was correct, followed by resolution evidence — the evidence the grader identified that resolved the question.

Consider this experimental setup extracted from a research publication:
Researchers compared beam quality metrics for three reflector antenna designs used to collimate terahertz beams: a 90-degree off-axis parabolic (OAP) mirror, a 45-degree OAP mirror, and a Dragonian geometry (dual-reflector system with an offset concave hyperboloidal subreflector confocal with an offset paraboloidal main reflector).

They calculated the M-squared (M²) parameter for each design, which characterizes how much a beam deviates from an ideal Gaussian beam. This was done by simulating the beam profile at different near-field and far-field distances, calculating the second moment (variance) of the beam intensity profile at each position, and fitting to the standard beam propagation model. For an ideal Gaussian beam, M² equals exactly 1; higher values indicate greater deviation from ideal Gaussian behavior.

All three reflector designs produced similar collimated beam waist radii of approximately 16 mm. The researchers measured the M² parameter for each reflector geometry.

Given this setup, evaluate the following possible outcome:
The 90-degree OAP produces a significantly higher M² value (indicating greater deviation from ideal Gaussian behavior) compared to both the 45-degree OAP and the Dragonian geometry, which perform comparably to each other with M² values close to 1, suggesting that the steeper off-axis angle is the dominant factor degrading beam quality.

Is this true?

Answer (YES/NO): NO